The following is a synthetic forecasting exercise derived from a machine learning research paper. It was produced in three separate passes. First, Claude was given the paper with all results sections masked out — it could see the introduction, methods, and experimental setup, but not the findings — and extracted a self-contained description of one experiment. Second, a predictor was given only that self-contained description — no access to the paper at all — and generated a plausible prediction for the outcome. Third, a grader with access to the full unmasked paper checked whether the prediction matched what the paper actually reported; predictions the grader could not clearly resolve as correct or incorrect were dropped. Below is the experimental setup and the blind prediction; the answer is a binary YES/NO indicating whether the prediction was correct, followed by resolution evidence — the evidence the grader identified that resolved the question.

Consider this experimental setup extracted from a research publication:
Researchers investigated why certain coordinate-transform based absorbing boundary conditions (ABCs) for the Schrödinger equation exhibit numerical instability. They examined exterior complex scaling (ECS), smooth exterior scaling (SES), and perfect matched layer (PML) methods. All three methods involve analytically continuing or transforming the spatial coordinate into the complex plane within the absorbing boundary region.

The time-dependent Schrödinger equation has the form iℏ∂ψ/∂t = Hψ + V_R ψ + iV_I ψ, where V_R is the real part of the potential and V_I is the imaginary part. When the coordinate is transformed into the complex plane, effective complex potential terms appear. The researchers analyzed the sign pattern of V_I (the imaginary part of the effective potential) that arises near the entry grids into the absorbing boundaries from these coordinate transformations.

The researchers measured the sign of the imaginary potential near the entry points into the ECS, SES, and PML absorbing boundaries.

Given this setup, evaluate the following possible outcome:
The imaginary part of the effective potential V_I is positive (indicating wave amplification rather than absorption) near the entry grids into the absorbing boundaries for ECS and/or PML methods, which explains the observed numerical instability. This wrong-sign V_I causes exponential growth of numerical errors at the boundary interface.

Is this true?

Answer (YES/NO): YES